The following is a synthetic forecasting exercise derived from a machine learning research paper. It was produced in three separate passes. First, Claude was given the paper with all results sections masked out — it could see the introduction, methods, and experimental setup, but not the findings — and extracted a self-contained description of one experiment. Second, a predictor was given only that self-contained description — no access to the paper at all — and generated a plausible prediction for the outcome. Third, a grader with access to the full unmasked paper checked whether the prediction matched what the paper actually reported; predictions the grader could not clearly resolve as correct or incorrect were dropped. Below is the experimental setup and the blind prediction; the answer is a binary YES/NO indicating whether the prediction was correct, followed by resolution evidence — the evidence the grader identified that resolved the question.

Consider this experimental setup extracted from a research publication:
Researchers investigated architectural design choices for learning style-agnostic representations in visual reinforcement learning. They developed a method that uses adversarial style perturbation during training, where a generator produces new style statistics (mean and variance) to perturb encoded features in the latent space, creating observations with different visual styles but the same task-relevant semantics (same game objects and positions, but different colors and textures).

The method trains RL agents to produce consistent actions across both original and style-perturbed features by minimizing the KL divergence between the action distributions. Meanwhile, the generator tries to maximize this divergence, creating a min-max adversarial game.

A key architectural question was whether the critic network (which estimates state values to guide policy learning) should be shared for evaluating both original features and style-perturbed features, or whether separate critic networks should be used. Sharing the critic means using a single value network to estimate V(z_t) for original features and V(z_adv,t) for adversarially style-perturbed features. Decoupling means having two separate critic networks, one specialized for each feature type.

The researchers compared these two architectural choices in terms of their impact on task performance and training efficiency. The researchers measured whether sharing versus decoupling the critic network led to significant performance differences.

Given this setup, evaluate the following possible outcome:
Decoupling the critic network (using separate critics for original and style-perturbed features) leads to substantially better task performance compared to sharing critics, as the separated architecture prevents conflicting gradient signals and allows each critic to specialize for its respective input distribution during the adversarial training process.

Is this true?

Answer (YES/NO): NO